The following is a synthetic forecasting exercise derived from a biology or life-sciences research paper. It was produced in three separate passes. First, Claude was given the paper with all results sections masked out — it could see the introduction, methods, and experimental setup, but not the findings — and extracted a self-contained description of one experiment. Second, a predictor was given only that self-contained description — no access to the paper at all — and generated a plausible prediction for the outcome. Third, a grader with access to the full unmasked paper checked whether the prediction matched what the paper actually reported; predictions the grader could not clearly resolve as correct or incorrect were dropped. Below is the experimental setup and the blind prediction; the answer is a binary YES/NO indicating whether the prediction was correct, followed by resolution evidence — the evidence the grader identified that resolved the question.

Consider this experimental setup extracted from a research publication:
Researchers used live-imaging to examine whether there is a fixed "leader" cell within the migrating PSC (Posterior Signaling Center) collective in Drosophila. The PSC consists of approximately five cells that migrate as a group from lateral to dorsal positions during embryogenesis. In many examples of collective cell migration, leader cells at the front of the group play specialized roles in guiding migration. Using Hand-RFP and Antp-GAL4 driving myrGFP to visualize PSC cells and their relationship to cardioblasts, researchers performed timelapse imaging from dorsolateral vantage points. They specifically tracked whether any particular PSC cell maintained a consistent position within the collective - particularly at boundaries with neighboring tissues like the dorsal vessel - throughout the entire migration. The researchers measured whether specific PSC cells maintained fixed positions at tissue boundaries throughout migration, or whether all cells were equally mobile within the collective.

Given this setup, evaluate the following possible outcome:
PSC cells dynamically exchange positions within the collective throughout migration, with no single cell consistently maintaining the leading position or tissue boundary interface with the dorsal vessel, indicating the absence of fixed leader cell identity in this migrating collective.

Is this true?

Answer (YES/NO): NO